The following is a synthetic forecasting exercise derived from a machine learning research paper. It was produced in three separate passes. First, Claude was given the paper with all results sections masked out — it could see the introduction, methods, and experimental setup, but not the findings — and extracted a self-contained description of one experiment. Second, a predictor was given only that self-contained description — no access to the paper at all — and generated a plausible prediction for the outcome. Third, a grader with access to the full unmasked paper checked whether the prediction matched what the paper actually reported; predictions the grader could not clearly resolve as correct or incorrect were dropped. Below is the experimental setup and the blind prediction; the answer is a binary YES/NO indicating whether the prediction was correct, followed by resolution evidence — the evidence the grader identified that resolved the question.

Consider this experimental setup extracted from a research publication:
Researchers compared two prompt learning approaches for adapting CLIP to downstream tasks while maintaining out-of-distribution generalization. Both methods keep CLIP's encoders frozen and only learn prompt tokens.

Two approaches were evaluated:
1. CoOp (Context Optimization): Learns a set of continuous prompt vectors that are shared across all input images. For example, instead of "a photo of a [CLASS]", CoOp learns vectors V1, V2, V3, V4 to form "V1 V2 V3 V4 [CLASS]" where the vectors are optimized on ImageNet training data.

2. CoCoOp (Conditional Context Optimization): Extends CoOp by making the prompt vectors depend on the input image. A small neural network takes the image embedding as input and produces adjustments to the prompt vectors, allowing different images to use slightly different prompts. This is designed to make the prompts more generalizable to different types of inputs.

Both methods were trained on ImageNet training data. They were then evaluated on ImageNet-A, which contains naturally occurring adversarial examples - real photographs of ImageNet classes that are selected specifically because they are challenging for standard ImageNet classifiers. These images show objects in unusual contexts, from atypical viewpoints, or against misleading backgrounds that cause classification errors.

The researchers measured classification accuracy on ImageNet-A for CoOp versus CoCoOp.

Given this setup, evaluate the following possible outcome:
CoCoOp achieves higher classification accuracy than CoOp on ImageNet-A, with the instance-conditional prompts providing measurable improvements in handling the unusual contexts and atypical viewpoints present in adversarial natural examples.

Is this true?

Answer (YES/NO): YES